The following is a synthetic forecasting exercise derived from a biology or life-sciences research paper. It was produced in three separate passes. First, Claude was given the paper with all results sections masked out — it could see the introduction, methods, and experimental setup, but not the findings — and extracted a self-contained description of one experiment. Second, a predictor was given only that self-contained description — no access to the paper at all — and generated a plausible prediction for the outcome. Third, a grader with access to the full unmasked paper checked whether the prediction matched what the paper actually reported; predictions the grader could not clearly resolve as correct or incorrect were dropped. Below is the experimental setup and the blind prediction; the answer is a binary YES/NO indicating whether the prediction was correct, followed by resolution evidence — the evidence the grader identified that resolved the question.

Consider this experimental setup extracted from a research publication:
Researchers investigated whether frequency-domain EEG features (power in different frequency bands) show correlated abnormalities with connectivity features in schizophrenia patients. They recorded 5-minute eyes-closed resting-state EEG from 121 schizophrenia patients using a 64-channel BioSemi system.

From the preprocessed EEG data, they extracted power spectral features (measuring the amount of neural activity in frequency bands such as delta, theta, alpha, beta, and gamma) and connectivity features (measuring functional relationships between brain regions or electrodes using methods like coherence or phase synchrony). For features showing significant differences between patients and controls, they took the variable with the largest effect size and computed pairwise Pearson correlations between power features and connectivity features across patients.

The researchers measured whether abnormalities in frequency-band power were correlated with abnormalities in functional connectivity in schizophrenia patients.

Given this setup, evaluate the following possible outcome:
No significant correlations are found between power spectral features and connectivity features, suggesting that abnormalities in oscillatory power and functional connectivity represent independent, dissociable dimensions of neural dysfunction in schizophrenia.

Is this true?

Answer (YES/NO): NO